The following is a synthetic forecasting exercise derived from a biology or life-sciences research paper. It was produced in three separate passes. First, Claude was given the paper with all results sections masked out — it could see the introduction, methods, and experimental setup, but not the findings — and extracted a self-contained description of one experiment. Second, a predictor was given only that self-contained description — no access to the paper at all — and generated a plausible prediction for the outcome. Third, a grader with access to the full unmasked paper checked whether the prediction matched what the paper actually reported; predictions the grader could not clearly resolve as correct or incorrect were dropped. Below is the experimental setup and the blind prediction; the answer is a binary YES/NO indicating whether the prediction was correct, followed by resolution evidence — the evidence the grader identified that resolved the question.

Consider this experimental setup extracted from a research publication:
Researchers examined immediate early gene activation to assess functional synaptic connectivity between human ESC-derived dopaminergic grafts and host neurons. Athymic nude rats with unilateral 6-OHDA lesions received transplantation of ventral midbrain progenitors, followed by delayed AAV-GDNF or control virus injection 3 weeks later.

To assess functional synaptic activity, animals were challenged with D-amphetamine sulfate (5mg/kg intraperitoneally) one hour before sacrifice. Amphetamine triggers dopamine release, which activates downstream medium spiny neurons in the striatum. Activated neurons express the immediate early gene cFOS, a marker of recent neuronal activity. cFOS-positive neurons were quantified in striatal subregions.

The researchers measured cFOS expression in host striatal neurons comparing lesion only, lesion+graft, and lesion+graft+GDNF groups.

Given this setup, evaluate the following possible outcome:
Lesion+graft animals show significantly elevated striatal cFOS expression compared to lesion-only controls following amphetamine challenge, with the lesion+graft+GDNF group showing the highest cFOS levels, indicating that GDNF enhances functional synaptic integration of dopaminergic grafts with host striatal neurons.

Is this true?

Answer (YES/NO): NO